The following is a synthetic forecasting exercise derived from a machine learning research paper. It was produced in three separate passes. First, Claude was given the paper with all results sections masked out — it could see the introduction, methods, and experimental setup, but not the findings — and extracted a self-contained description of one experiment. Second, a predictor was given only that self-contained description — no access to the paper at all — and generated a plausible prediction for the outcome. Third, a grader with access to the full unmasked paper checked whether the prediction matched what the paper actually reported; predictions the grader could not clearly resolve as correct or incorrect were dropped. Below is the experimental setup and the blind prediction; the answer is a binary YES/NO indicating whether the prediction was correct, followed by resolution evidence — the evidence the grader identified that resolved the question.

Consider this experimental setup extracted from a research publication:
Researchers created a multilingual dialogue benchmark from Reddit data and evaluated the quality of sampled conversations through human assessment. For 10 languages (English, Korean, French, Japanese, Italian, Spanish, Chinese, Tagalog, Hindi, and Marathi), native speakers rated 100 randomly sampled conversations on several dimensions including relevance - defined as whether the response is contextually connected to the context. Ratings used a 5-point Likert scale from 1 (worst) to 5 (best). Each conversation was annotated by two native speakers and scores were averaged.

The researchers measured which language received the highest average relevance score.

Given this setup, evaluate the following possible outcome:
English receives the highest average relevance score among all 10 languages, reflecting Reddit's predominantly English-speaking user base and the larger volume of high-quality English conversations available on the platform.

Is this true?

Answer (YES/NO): NO